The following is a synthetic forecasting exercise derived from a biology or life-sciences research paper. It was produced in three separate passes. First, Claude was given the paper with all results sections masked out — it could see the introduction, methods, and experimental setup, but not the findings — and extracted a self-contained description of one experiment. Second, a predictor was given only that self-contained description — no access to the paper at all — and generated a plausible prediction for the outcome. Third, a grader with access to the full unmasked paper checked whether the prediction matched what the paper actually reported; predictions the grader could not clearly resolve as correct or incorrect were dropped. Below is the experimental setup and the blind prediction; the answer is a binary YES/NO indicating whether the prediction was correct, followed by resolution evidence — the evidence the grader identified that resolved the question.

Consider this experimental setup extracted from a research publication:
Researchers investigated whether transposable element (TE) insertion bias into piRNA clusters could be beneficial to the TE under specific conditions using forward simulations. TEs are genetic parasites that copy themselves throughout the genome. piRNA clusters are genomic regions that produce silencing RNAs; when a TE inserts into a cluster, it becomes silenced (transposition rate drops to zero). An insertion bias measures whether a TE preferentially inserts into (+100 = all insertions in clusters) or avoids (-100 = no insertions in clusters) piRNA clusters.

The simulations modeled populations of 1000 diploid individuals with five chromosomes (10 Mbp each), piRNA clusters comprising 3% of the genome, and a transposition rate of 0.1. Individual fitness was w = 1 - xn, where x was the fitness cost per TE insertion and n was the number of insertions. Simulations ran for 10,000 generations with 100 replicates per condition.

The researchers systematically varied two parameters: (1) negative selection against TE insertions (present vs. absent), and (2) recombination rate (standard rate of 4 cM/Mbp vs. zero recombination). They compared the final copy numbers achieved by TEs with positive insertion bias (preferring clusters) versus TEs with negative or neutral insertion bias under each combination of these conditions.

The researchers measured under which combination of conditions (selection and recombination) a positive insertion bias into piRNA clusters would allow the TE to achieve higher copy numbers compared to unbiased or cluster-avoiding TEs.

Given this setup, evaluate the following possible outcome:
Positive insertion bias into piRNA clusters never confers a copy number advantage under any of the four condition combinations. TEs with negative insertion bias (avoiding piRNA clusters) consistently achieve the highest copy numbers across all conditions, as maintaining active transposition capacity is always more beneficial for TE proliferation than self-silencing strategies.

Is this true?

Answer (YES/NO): NO